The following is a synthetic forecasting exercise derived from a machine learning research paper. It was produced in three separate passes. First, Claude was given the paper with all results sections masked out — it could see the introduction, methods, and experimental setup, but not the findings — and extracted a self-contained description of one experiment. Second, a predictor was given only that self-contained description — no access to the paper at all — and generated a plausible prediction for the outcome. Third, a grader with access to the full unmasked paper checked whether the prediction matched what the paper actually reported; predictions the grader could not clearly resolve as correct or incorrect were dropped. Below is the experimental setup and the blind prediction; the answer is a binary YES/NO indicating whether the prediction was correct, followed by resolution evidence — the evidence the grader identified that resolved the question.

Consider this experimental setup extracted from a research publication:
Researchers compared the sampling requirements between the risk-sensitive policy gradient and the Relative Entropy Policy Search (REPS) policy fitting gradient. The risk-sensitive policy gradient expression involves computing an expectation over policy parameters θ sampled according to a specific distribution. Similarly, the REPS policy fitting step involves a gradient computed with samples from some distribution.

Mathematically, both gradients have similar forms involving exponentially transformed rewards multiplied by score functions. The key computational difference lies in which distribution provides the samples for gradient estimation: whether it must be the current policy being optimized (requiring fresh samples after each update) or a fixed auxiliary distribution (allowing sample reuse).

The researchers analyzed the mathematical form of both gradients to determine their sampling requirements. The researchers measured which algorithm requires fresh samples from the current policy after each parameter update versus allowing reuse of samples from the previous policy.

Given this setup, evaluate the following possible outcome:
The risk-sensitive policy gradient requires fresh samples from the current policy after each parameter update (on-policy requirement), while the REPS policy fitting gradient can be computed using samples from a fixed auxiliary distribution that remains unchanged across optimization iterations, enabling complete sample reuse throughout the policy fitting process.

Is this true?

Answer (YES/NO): YES